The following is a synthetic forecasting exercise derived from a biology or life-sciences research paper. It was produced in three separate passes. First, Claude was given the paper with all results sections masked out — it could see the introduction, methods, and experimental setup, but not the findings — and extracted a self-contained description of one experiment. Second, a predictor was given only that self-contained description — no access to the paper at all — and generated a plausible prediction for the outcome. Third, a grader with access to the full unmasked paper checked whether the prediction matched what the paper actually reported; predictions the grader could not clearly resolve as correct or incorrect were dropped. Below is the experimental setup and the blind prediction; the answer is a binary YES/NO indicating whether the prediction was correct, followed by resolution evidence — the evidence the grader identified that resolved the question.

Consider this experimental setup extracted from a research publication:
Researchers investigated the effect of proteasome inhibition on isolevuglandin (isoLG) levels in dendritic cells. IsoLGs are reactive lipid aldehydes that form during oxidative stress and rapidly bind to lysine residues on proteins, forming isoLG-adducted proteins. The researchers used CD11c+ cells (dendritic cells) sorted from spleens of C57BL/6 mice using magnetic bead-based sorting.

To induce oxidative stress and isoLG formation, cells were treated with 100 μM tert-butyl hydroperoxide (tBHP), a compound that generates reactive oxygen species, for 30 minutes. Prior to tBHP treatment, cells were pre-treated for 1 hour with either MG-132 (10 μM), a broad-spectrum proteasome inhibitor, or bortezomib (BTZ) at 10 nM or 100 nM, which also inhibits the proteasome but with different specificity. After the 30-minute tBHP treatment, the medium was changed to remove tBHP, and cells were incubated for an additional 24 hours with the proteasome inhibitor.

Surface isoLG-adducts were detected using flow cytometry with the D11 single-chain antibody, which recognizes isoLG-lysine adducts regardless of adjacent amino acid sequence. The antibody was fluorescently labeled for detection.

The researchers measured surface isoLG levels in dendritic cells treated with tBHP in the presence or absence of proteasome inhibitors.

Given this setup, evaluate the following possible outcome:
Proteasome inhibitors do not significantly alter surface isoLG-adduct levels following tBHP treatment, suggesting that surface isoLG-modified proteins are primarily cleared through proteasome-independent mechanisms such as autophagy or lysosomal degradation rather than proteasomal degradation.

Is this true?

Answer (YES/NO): NO